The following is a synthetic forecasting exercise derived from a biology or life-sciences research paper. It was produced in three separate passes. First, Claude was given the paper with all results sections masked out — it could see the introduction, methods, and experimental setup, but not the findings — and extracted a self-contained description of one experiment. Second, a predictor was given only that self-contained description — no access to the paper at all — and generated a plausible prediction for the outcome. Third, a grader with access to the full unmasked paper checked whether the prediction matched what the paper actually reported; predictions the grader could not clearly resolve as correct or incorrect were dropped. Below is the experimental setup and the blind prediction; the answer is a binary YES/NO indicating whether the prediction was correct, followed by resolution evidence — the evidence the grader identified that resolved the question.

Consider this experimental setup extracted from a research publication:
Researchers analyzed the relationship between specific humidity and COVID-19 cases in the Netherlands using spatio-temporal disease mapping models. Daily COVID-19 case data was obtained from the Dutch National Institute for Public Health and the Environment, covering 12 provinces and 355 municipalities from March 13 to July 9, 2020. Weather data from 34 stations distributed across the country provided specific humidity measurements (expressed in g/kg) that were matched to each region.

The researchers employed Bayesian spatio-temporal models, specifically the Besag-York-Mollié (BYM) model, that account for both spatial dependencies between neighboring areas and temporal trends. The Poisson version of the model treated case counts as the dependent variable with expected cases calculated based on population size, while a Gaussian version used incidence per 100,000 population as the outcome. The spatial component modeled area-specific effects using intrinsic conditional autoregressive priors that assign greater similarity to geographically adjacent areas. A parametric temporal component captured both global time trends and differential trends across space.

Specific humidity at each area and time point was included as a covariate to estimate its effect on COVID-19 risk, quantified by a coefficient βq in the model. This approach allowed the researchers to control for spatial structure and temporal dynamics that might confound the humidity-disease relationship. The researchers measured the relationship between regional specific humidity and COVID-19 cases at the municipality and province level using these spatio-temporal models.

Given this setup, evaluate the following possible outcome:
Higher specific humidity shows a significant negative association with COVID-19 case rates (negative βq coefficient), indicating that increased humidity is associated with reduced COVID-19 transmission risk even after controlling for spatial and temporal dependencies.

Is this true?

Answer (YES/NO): YES